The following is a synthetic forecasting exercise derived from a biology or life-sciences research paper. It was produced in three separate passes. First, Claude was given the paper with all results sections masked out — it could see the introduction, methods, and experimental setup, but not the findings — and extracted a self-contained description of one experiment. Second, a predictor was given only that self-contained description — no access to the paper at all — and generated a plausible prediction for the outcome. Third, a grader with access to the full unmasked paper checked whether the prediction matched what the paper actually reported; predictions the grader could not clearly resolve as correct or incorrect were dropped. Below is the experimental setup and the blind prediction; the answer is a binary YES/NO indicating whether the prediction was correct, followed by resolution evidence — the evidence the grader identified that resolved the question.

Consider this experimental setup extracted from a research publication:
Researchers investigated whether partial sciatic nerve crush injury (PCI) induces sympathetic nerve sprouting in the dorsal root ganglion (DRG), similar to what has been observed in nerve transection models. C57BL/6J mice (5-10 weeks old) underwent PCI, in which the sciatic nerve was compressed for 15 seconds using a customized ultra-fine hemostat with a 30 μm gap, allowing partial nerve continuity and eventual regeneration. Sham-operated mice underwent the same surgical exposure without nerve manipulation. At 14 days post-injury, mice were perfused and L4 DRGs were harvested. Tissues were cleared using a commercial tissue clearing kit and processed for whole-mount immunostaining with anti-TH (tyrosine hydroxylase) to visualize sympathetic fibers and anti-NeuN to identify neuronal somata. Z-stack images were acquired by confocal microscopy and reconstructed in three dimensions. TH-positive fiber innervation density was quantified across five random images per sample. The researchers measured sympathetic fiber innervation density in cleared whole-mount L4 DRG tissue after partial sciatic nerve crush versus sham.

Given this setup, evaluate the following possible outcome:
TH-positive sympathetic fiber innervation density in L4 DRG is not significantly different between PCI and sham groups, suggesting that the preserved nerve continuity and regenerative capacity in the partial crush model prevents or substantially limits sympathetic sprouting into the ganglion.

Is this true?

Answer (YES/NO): YES